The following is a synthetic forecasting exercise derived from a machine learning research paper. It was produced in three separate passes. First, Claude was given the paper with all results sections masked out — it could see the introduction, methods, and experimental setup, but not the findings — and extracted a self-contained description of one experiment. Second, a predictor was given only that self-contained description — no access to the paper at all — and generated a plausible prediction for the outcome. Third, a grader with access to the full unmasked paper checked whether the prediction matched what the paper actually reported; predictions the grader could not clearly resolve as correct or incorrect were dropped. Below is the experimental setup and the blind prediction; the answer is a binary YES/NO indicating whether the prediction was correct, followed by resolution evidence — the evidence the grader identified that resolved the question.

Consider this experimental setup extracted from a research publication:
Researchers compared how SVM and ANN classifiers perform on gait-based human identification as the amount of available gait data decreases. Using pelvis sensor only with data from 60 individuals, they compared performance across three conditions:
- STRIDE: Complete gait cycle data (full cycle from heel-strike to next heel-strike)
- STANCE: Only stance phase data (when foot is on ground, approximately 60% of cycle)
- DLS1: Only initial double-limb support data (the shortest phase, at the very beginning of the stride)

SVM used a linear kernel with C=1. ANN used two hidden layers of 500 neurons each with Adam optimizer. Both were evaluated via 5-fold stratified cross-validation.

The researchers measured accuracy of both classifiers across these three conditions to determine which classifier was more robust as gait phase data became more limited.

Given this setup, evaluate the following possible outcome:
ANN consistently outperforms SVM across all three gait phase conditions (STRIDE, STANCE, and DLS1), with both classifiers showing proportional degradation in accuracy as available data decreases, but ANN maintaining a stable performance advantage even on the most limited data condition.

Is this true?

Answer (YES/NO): NO